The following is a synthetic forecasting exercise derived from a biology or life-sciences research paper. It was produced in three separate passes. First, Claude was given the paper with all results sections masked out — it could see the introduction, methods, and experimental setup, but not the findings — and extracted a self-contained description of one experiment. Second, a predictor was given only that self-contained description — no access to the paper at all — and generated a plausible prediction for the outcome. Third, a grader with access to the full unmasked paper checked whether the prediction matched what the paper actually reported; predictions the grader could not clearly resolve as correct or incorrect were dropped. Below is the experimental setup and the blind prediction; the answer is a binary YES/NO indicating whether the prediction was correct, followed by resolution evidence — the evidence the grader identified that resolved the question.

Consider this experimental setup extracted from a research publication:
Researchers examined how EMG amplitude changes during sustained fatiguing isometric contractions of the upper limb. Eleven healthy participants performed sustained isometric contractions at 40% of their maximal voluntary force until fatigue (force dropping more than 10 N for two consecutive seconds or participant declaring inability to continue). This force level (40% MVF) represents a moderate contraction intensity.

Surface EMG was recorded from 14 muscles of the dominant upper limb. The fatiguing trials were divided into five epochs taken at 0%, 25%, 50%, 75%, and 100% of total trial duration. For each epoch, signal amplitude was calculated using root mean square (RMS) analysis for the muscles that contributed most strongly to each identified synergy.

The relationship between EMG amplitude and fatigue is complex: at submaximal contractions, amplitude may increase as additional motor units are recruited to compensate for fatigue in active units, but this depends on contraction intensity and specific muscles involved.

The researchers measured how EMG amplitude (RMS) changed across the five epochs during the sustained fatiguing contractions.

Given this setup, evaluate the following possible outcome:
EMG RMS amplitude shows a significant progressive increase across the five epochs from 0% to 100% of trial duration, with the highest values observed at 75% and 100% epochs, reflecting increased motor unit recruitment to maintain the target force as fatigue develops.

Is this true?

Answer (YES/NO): NO